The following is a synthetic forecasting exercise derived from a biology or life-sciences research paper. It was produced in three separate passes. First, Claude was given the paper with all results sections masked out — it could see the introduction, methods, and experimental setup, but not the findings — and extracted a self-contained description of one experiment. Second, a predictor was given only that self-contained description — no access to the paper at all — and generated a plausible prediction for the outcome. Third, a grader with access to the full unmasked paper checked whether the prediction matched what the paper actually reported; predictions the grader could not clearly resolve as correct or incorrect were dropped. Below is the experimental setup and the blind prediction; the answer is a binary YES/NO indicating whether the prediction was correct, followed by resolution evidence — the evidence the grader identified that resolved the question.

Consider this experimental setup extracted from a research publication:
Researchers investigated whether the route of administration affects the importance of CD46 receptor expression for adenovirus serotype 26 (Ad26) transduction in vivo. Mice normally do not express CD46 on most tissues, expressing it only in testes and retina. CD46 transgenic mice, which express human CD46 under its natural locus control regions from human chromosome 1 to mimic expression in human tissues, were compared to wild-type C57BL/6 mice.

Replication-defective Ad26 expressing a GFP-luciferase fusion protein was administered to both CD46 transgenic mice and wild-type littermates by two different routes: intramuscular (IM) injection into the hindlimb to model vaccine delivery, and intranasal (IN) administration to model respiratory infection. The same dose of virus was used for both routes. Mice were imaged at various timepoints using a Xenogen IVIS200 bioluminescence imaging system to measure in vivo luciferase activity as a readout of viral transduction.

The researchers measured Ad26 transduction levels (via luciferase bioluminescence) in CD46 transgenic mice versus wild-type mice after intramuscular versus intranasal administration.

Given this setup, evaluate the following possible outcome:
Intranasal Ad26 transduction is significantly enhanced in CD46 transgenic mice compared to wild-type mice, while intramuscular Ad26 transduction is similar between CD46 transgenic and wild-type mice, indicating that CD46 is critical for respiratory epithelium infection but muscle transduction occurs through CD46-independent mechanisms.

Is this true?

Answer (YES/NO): NO